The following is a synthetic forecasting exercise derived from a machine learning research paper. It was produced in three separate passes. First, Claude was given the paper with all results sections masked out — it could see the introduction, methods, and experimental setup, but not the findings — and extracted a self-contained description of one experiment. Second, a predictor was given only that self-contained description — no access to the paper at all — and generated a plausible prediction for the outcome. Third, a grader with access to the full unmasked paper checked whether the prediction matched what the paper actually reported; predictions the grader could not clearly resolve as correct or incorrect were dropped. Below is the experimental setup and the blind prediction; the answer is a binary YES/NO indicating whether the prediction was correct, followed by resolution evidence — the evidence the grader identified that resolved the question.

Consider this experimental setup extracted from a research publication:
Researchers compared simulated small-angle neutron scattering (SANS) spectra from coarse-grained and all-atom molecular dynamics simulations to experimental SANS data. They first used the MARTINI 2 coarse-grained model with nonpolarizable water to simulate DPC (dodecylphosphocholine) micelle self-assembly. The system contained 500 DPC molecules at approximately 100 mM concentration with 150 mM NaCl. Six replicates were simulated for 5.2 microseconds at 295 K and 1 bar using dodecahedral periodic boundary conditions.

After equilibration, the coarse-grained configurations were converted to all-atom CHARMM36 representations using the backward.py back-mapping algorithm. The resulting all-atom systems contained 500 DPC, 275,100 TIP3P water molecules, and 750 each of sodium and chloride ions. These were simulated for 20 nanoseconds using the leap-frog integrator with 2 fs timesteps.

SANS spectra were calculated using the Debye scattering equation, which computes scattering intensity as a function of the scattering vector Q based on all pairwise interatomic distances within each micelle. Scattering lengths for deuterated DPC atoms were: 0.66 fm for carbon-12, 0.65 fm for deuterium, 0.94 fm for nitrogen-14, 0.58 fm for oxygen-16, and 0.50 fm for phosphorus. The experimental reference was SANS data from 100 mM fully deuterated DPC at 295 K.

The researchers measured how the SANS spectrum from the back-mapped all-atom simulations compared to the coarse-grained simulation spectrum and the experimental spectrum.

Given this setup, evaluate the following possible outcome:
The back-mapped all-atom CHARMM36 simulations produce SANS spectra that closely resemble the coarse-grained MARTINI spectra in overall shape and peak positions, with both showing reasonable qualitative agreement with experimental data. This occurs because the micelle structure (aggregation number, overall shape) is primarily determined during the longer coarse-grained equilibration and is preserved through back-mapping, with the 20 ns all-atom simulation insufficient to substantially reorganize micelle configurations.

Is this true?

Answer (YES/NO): NO